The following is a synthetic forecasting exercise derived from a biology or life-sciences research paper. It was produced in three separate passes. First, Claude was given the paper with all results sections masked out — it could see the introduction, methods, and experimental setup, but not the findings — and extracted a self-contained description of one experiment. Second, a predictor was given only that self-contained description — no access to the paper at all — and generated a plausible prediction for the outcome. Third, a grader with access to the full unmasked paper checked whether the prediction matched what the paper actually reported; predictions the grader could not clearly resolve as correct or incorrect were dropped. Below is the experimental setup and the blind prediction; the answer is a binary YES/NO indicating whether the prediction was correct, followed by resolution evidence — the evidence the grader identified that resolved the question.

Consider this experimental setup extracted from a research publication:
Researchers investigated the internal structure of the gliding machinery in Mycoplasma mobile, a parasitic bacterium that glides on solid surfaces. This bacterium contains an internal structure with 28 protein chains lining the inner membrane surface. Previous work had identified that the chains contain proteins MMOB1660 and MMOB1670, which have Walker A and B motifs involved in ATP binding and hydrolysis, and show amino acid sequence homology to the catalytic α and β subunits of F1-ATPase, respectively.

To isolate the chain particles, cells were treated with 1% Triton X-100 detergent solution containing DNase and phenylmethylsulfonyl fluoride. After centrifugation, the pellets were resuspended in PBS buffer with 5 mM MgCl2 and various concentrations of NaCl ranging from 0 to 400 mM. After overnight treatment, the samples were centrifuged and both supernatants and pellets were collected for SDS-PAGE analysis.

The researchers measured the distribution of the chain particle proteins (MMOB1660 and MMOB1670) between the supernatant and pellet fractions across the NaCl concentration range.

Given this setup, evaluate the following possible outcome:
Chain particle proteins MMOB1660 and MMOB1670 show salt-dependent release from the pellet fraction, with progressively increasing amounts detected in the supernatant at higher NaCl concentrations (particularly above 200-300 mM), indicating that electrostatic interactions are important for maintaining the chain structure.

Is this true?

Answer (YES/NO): NO